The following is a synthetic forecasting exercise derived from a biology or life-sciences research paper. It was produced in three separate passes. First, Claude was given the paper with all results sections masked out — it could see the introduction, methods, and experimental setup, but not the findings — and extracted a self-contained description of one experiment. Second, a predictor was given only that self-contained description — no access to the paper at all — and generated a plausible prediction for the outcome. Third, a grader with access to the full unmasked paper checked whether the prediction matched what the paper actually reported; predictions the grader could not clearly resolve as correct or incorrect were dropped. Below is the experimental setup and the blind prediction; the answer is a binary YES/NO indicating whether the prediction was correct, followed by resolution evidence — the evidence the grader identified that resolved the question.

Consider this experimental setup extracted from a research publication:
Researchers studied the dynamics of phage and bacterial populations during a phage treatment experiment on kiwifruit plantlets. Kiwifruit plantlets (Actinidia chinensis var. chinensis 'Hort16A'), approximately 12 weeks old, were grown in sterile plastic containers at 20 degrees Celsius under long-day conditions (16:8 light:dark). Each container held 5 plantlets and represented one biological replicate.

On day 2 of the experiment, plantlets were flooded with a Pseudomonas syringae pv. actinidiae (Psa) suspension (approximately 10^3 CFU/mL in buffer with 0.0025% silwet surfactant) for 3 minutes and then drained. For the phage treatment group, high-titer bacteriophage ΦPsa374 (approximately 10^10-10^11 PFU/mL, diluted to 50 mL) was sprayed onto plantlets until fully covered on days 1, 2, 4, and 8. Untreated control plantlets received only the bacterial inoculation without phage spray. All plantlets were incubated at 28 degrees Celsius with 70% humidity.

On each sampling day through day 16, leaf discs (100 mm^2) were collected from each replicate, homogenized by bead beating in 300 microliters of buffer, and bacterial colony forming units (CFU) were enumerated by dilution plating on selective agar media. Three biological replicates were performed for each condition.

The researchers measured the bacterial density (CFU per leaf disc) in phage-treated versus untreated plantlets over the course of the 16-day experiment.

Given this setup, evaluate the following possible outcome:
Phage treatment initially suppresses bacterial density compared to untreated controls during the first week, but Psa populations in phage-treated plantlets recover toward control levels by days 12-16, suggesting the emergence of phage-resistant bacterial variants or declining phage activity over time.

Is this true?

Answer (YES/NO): YES